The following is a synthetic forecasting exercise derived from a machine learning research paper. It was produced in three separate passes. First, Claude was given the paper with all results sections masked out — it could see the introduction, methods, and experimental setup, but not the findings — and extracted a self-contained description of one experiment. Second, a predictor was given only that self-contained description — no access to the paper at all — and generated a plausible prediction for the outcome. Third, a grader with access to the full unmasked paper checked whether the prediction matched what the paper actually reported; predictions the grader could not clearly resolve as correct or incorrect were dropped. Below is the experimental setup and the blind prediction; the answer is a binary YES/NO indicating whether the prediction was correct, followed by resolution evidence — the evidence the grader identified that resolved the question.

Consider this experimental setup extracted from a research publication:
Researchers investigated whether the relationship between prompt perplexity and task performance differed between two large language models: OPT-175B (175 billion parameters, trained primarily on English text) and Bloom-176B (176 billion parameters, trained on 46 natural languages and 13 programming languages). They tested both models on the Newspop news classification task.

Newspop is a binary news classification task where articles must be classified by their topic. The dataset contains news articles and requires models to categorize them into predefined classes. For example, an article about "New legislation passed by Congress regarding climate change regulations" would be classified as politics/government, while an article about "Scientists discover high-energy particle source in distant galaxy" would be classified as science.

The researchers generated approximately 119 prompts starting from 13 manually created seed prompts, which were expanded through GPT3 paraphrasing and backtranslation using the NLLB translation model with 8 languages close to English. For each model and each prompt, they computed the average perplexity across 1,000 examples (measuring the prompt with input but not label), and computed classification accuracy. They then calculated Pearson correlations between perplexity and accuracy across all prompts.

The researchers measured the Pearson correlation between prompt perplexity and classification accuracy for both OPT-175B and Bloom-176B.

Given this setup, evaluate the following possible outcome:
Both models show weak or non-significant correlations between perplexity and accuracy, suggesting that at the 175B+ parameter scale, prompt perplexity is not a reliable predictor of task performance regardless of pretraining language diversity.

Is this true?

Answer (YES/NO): NO